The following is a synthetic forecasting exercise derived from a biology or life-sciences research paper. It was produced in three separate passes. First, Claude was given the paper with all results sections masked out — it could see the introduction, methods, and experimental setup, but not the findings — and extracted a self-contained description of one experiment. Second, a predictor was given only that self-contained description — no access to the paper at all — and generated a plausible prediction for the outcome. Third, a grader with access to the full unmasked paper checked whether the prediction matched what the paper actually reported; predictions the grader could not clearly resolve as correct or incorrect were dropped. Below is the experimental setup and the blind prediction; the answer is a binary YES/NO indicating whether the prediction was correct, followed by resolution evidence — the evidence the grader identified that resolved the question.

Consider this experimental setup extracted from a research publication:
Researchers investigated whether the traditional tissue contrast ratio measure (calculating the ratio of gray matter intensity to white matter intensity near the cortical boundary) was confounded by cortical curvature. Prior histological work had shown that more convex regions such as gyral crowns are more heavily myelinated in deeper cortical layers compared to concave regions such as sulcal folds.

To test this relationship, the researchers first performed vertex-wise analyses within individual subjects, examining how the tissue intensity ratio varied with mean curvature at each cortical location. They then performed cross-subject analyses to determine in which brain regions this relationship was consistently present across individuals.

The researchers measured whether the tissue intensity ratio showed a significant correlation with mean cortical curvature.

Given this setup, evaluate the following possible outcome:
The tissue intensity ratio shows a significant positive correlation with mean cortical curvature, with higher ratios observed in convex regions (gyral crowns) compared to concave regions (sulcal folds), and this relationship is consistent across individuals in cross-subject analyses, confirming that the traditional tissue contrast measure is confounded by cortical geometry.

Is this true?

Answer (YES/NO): NO